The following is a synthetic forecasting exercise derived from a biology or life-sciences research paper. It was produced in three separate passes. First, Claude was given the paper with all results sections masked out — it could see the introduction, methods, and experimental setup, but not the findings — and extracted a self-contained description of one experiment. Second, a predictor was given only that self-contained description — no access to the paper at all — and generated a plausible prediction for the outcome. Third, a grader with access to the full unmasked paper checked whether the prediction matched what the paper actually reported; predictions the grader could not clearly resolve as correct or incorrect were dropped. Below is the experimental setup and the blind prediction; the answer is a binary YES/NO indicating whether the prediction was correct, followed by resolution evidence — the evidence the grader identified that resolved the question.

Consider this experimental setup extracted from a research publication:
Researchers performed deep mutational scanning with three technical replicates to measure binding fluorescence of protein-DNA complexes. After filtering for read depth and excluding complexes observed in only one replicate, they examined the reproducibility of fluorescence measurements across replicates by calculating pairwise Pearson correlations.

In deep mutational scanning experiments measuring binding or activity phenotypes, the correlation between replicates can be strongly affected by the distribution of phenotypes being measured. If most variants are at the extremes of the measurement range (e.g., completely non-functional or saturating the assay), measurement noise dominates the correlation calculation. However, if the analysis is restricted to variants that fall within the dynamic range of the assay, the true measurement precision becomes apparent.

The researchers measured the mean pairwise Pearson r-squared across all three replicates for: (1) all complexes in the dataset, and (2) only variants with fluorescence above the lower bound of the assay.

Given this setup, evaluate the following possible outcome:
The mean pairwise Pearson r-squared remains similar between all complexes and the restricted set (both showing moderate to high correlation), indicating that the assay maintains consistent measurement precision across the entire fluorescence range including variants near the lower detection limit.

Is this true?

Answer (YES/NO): NO